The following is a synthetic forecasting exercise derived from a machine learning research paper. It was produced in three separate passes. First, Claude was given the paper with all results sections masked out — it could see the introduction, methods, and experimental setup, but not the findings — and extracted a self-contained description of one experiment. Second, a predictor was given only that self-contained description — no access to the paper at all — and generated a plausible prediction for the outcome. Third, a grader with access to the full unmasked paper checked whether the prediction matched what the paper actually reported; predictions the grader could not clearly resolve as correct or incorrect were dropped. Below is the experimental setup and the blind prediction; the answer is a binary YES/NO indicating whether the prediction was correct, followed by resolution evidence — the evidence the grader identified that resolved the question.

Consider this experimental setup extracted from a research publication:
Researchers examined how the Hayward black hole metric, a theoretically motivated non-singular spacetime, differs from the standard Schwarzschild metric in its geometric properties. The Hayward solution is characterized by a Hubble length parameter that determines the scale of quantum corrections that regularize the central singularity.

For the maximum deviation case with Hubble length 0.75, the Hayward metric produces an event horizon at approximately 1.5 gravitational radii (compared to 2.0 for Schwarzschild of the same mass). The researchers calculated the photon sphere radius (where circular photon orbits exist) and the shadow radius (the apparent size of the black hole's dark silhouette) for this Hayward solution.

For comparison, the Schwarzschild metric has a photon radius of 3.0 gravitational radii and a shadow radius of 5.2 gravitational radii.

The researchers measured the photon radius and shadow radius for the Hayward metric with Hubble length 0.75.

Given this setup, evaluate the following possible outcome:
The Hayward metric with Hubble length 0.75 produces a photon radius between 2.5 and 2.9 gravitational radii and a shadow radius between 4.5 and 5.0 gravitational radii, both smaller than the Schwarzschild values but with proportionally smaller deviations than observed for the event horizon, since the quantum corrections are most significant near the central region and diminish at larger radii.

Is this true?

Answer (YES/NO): YES